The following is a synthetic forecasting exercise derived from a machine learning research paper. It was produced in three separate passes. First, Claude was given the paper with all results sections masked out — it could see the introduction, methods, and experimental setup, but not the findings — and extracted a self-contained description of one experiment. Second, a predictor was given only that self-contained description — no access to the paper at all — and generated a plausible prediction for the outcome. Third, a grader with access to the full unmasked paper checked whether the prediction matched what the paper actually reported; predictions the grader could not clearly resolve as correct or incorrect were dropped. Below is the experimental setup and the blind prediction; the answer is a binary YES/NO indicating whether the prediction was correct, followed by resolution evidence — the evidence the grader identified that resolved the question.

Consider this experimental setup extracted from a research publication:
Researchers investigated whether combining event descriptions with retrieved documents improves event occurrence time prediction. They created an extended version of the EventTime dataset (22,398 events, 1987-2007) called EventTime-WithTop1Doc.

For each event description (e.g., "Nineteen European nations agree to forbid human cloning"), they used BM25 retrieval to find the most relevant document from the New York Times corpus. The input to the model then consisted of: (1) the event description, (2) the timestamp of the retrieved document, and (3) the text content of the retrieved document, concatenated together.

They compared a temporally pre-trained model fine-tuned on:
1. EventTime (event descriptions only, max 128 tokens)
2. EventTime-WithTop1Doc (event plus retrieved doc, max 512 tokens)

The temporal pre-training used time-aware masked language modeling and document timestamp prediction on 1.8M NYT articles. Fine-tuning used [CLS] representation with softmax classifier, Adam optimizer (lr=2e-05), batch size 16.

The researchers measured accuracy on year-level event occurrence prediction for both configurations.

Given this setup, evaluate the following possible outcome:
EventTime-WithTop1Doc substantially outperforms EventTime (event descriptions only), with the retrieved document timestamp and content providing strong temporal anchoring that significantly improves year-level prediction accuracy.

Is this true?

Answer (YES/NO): YES